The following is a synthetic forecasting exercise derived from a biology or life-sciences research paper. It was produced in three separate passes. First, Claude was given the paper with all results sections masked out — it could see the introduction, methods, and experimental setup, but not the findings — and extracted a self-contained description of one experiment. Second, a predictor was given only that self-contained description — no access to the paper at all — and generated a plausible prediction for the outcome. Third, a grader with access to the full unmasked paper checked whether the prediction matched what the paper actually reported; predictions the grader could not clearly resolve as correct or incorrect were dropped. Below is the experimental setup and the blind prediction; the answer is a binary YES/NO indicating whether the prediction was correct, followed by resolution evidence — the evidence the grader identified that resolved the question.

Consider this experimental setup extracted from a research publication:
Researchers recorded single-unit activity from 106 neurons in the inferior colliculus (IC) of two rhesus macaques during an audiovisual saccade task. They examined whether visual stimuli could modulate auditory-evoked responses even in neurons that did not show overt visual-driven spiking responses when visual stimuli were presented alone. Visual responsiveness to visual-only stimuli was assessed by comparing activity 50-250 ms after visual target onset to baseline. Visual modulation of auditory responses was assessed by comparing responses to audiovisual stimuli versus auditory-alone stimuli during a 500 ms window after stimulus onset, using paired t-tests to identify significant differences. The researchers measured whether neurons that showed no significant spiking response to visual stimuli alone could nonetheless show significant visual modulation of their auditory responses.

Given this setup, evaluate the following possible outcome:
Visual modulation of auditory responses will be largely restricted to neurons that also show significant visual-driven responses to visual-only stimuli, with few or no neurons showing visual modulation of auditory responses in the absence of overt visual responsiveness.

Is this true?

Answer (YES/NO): NO